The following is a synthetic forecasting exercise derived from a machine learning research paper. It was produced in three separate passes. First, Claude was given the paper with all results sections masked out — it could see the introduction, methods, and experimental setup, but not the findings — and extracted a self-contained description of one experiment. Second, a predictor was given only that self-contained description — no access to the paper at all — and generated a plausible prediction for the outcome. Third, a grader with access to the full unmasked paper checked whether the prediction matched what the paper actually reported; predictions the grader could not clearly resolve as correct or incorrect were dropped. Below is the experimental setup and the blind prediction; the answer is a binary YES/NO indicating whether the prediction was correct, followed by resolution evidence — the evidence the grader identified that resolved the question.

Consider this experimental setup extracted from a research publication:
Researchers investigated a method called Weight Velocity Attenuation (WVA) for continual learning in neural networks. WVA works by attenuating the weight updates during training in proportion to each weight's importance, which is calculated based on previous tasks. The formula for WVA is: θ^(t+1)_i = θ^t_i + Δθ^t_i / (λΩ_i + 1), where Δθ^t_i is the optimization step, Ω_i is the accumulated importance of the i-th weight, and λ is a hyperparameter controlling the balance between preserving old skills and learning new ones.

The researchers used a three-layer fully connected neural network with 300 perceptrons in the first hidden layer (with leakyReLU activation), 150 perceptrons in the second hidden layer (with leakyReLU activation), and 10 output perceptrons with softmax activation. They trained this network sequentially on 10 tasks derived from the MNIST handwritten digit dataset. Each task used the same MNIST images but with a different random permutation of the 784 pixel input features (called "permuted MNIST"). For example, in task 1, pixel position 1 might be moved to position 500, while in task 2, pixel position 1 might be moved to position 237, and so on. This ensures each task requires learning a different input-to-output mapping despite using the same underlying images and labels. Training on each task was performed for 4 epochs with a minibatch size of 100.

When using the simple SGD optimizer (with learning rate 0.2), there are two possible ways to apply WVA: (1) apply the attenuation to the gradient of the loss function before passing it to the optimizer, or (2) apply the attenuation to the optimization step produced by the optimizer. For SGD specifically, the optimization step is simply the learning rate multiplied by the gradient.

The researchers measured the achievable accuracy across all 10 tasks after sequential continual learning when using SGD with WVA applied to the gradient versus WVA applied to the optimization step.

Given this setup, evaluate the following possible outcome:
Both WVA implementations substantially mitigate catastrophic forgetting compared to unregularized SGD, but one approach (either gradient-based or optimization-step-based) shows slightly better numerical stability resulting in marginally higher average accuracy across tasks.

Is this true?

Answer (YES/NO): NO